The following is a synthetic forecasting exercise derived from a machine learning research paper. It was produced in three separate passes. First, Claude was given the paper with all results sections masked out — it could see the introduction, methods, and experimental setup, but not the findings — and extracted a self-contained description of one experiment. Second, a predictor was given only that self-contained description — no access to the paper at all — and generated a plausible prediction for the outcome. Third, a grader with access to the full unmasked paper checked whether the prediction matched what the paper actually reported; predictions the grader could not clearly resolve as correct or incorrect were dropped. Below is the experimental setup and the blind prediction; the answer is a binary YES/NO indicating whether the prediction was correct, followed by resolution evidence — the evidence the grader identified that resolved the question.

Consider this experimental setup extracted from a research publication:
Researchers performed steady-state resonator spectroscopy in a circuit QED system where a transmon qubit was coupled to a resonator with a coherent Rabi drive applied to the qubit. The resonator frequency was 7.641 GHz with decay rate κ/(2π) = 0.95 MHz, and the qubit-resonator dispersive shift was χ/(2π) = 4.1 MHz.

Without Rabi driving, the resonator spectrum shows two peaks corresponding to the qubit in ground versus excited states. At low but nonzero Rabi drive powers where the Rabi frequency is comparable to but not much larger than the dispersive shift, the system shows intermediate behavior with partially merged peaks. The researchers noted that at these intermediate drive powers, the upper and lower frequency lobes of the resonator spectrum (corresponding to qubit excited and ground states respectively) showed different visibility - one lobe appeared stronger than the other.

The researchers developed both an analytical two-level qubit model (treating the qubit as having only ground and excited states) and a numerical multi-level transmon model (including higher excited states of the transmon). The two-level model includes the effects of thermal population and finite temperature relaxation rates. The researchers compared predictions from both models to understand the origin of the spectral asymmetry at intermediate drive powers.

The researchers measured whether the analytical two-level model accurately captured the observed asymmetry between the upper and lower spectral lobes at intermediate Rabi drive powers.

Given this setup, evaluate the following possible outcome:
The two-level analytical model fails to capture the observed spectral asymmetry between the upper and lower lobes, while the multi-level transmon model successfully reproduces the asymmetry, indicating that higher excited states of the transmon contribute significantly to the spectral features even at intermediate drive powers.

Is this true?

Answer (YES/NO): NO